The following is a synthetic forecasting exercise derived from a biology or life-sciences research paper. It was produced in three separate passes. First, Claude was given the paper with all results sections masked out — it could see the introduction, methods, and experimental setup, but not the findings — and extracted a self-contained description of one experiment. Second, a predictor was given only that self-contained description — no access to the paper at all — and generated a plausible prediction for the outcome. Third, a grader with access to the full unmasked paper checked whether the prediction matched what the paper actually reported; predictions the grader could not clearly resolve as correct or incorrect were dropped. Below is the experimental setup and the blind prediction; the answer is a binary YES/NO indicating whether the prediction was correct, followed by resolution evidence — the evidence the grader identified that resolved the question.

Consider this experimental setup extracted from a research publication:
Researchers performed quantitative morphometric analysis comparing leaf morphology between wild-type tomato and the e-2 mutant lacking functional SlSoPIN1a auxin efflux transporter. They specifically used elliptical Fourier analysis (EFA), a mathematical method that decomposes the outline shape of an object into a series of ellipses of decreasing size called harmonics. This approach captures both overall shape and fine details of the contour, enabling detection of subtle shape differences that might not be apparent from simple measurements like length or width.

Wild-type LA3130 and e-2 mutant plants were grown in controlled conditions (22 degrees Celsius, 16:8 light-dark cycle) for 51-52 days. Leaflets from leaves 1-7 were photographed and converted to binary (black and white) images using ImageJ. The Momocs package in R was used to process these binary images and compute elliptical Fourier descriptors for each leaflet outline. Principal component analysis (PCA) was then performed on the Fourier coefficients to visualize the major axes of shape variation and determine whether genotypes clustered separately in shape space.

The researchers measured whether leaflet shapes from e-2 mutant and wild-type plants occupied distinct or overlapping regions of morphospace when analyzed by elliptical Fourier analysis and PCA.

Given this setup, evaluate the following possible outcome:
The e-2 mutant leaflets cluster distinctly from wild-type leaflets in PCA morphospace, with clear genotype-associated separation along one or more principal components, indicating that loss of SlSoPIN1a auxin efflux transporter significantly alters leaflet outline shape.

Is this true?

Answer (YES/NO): YES